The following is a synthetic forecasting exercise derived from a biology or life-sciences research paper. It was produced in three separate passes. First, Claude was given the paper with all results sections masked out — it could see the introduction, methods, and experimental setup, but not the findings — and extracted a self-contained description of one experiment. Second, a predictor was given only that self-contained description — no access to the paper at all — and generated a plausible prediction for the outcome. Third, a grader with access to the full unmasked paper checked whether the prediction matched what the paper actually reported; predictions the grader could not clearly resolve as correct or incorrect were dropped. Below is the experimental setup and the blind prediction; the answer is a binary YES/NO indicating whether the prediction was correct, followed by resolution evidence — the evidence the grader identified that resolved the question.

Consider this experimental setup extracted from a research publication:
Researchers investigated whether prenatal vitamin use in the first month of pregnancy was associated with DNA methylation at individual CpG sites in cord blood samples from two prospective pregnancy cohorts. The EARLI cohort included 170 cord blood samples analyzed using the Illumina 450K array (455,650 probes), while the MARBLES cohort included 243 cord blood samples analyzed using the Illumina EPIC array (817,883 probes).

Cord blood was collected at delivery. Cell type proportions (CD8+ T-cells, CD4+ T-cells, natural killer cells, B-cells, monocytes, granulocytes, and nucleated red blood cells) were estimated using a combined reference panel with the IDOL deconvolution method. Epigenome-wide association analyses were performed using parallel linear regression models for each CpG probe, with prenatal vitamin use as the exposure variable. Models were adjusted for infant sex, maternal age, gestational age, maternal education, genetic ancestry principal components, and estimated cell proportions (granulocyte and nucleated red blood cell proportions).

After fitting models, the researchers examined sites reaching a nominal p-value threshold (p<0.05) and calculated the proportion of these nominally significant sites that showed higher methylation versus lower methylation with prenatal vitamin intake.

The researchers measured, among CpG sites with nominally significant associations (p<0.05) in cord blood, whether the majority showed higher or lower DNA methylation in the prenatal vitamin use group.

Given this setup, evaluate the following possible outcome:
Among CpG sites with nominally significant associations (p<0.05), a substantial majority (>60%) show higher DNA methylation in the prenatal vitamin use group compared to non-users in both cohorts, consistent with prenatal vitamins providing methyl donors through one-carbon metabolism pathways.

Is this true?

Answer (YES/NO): NO